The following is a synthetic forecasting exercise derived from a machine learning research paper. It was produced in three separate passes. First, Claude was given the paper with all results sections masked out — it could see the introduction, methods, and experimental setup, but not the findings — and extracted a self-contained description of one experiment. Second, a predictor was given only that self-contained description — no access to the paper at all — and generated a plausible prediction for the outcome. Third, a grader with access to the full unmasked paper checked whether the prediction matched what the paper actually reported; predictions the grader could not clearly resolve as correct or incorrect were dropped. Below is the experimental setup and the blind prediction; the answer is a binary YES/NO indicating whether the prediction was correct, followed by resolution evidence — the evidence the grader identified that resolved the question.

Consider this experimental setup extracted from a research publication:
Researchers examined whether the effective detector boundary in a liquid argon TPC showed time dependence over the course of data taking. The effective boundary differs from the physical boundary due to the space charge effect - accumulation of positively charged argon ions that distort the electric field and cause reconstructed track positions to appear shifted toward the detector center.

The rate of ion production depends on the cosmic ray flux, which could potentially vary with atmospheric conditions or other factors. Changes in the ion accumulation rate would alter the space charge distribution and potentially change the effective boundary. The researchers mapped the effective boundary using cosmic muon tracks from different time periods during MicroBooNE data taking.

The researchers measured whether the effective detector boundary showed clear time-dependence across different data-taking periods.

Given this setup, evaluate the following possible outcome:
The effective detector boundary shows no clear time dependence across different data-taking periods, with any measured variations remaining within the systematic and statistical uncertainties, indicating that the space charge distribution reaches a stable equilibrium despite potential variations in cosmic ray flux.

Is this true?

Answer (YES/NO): YES